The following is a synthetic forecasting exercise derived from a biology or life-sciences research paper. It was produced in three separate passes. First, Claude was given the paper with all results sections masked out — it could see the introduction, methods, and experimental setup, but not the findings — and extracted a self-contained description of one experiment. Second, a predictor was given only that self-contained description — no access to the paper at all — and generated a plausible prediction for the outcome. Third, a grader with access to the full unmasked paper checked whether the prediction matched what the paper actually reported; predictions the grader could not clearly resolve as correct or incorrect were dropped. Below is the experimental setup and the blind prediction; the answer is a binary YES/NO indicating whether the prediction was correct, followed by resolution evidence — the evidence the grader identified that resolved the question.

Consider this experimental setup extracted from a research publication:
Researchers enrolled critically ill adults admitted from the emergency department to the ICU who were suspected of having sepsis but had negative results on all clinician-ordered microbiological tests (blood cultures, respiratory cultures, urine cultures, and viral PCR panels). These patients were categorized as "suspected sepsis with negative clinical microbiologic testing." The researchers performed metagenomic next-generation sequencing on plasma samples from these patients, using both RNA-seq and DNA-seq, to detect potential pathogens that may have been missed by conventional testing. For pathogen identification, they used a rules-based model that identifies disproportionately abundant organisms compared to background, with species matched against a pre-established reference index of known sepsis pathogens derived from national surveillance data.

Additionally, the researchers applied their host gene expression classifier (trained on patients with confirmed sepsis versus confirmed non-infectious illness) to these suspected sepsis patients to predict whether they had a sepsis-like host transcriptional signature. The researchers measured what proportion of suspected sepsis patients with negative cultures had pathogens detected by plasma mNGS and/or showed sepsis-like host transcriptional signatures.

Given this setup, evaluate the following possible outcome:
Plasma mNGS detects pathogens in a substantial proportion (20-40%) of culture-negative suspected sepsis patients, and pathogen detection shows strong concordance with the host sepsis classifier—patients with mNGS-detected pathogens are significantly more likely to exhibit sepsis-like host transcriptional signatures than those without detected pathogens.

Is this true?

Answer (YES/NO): NO